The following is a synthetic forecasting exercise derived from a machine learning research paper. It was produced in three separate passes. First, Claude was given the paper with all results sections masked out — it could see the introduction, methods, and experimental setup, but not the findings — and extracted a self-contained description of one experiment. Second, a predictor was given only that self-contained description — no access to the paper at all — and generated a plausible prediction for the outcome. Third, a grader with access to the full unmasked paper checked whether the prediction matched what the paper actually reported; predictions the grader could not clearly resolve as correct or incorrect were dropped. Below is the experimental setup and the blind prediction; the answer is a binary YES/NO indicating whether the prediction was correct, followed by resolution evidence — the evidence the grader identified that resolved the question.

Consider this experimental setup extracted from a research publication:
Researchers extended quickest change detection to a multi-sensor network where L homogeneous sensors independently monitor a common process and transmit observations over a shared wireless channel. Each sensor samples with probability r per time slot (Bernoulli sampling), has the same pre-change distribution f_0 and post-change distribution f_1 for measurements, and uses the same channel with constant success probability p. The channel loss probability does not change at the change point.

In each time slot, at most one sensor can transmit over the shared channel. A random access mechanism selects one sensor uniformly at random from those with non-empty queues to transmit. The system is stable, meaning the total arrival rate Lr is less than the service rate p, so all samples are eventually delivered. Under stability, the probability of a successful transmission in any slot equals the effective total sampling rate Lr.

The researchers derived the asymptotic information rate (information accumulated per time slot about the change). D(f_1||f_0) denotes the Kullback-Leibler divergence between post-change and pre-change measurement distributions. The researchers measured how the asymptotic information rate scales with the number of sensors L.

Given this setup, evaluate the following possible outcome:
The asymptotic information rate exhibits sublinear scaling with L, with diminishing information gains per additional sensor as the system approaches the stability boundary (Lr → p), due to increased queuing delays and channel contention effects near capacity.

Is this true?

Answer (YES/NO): NO